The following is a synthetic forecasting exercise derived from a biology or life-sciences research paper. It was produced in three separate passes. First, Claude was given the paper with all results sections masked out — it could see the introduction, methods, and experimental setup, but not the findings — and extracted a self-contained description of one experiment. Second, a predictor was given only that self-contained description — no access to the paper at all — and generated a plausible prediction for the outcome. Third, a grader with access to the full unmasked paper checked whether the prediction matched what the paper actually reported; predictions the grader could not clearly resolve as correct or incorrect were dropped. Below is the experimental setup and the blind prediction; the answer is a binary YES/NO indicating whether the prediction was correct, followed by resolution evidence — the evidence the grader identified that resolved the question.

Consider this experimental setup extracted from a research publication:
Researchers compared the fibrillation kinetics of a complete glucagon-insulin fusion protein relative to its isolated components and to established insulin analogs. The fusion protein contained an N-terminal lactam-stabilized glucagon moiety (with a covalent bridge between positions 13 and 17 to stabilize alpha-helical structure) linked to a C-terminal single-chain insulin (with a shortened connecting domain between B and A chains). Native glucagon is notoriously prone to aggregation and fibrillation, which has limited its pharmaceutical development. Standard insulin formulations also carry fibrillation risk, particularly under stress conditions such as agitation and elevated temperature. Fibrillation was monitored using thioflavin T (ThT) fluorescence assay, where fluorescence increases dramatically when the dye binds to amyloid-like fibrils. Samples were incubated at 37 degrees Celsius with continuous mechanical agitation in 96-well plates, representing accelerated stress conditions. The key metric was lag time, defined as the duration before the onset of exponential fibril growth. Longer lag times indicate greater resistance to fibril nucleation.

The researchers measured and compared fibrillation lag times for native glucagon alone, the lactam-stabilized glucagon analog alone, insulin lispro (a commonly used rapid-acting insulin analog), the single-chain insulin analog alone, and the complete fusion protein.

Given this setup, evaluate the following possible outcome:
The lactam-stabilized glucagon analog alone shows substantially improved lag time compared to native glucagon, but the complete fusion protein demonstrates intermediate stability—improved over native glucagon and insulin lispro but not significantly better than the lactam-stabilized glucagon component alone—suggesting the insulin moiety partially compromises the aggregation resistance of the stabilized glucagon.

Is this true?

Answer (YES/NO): NO